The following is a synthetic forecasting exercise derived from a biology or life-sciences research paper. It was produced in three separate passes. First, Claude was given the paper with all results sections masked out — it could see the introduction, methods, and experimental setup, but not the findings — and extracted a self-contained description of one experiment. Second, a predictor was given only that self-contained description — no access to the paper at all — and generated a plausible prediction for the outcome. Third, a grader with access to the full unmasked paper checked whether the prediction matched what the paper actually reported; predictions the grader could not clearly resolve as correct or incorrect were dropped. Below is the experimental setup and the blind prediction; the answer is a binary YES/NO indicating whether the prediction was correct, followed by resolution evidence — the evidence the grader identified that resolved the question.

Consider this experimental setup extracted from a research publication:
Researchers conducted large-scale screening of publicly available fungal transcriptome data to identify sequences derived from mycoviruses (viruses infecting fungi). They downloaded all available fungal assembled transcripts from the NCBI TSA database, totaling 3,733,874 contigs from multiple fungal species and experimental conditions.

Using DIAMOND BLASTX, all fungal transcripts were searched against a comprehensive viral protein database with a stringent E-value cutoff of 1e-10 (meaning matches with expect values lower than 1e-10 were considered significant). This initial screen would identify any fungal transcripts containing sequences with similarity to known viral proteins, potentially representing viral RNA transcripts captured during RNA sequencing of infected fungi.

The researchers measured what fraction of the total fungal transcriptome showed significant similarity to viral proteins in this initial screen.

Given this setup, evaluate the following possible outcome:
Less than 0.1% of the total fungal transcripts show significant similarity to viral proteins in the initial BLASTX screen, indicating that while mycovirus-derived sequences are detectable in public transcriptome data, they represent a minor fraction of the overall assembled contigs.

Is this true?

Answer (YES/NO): NO